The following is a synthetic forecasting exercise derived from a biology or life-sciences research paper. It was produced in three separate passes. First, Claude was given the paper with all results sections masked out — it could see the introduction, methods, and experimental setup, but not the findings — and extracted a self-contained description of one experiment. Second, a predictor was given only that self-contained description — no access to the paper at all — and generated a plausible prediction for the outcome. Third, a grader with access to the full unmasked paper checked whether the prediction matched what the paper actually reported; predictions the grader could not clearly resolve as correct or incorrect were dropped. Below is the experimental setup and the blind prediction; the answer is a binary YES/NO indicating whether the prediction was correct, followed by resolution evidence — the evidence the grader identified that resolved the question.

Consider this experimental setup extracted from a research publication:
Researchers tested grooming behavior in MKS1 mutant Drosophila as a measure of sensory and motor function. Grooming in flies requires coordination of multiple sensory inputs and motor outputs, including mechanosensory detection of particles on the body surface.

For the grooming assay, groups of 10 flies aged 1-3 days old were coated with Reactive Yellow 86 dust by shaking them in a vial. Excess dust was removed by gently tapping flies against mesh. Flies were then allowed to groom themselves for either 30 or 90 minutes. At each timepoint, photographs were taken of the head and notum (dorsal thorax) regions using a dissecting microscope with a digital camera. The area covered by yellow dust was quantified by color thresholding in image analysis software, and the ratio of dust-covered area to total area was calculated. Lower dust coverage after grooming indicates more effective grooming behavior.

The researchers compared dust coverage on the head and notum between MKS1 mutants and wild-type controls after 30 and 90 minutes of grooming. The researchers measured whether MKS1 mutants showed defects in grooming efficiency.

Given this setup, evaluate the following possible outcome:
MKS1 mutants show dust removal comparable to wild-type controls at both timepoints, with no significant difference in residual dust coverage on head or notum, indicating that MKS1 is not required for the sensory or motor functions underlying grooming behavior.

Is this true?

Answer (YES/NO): NO